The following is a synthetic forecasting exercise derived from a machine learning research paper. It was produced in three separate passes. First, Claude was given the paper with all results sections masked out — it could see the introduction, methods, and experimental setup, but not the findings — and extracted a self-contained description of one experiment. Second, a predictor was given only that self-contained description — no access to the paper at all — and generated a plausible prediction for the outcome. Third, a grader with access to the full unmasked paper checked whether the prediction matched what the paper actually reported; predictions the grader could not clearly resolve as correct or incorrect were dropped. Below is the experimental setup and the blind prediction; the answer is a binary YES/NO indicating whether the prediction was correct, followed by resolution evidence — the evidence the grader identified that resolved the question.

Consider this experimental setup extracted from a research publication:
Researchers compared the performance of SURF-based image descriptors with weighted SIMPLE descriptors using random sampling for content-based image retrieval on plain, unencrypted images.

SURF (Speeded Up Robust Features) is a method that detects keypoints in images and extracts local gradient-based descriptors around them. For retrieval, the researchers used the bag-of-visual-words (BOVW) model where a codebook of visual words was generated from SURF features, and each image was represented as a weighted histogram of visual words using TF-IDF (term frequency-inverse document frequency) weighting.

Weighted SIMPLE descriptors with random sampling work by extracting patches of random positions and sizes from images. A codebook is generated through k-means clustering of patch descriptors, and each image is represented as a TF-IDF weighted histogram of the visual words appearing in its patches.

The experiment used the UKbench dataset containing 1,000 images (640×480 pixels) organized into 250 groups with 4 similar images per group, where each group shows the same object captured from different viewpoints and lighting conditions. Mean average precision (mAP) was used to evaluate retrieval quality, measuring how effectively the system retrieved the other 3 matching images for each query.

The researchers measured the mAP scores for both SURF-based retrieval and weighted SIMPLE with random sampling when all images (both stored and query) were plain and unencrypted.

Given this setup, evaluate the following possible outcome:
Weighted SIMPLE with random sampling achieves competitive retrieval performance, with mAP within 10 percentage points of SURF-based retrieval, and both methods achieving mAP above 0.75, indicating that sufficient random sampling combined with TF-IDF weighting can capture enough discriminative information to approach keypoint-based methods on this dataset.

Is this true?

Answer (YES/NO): NO